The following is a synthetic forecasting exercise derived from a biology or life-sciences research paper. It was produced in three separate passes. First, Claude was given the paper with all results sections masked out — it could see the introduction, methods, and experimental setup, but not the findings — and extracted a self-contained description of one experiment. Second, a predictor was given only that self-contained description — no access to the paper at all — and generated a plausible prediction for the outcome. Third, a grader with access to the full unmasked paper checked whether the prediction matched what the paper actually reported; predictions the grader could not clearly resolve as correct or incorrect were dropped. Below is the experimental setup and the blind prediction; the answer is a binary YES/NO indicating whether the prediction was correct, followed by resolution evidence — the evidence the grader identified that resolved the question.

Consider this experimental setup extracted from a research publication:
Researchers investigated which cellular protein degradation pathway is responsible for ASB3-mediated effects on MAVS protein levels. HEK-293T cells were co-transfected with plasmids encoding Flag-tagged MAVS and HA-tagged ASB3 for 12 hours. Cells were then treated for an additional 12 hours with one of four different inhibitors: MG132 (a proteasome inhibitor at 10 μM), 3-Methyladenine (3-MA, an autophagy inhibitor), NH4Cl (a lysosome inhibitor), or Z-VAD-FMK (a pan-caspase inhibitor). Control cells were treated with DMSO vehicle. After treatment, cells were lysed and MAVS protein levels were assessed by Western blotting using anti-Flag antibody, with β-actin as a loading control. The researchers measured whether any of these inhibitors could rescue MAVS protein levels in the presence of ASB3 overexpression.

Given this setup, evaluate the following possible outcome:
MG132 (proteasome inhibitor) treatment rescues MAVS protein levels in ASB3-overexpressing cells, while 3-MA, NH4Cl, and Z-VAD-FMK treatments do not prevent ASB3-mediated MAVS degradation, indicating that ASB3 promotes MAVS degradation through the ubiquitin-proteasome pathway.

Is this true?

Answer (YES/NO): YES